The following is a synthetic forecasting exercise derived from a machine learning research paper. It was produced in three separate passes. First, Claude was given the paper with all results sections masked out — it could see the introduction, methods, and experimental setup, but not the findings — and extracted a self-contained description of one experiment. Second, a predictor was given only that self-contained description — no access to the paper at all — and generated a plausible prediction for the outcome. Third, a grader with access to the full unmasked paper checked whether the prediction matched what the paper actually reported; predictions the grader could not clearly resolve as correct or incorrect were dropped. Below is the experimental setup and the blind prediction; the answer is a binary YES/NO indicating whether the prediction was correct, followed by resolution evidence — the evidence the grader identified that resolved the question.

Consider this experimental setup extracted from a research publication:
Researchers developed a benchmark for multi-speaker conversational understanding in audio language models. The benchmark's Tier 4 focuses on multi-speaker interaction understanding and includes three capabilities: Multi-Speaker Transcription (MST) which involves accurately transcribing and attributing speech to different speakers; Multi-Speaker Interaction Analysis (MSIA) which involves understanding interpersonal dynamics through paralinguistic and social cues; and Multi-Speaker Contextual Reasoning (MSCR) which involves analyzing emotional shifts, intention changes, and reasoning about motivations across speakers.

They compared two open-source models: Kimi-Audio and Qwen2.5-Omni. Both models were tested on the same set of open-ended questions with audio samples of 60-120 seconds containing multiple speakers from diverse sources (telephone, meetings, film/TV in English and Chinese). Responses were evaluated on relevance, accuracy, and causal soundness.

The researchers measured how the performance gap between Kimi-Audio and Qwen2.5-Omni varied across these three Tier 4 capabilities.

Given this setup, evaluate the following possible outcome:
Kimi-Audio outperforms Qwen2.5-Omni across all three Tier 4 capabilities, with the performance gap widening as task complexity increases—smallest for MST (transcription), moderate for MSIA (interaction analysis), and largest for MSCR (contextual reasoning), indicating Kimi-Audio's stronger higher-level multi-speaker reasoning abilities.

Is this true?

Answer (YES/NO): NO